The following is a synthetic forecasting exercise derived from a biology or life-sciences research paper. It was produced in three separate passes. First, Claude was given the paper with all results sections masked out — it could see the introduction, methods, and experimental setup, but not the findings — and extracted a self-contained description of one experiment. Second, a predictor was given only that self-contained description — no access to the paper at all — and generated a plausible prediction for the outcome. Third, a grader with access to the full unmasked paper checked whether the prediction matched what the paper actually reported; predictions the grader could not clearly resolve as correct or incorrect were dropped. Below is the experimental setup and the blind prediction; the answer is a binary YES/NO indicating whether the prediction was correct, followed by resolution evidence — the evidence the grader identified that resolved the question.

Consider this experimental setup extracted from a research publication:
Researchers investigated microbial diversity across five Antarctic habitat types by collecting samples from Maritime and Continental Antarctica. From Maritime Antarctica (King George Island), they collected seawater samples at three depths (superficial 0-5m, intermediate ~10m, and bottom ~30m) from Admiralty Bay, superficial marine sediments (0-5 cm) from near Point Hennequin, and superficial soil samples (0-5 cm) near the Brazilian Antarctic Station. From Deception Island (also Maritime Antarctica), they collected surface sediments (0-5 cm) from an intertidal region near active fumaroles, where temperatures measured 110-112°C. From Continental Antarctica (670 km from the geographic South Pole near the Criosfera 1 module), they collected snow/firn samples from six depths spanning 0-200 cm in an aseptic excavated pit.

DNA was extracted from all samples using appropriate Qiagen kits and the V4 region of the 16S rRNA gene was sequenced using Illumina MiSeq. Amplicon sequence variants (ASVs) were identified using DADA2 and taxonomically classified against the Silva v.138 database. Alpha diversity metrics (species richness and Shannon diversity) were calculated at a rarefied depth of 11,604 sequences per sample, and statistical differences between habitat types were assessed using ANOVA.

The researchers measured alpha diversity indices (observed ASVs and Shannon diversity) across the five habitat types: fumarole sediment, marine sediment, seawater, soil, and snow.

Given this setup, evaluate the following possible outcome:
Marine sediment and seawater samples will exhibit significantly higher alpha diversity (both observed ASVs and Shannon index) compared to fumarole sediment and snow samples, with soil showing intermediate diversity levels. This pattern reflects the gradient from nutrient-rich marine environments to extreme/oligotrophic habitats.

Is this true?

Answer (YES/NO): NO